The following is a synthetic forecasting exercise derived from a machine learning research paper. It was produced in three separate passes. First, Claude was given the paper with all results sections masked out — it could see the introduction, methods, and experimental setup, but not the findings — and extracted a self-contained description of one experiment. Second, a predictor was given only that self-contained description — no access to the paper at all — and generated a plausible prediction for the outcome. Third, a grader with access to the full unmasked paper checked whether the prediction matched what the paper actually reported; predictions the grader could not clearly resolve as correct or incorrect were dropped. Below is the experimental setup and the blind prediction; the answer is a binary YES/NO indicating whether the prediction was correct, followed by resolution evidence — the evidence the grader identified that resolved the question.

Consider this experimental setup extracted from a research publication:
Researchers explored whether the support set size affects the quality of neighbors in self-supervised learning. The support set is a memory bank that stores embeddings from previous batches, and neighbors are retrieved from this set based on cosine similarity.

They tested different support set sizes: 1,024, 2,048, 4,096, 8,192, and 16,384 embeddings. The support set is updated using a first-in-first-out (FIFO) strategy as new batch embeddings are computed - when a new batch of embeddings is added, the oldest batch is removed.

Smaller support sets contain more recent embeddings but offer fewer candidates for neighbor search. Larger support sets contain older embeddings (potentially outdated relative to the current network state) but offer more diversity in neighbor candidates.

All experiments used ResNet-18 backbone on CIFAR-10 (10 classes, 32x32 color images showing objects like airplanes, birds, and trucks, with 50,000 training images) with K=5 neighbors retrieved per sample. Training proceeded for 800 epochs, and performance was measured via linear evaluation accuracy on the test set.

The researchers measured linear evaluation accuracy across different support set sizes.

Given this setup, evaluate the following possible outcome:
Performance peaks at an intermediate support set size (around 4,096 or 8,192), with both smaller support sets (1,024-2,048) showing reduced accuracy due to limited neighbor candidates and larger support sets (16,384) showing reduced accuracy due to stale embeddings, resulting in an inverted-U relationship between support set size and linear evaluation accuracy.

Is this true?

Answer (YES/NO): YES